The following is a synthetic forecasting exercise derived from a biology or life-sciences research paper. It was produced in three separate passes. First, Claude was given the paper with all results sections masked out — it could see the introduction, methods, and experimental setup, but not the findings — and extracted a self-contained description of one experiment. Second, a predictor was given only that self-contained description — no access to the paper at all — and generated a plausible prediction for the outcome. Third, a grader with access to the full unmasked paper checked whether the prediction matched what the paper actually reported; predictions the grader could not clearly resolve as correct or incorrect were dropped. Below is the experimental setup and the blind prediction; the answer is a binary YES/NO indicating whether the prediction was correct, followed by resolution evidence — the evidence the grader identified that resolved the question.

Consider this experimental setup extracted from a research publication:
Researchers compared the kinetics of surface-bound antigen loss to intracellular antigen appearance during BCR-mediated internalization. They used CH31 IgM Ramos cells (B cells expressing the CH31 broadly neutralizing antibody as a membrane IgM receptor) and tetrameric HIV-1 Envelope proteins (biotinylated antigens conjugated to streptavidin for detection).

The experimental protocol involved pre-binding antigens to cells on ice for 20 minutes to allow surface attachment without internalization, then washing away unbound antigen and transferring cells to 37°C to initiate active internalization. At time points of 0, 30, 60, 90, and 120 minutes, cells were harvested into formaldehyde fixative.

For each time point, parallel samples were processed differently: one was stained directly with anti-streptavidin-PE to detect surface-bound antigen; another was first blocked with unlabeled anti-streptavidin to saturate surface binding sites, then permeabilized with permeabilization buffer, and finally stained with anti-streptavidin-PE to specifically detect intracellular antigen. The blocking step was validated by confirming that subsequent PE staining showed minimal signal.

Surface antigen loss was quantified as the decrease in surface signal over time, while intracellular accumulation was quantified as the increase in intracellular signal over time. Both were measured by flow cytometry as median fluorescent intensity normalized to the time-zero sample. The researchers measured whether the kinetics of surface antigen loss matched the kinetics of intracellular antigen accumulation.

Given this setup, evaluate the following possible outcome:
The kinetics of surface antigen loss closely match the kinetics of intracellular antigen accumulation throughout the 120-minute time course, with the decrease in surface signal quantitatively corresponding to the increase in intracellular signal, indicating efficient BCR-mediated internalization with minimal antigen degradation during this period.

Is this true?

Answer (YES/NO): NO